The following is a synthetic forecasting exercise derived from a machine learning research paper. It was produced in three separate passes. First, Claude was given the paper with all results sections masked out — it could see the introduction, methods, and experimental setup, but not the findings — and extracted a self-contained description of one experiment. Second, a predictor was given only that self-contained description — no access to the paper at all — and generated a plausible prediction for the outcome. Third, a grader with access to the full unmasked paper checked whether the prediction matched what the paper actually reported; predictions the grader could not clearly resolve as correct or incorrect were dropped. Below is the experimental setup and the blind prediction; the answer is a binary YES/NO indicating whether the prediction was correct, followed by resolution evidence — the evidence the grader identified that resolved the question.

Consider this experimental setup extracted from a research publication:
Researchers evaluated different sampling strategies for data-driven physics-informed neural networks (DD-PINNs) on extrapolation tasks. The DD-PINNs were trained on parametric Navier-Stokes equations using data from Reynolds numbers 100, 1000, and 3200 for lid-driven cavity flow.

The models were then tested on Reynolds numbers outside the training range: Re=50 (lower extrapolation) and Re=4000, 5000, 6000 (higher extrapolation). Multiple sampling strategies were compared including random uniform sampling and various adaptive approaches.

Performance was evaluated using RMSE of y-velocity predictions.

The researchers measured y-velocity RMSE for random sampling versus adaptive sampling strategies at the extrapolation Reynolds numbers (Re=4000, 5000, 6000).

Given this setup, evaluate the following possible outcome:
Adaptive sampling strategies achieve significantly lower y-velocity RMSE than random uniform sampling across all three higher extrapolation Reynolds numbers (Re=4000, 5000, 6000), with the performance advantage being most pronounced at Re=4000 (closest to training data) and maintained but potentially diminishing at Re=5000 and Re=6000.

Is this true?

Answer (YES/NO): NO